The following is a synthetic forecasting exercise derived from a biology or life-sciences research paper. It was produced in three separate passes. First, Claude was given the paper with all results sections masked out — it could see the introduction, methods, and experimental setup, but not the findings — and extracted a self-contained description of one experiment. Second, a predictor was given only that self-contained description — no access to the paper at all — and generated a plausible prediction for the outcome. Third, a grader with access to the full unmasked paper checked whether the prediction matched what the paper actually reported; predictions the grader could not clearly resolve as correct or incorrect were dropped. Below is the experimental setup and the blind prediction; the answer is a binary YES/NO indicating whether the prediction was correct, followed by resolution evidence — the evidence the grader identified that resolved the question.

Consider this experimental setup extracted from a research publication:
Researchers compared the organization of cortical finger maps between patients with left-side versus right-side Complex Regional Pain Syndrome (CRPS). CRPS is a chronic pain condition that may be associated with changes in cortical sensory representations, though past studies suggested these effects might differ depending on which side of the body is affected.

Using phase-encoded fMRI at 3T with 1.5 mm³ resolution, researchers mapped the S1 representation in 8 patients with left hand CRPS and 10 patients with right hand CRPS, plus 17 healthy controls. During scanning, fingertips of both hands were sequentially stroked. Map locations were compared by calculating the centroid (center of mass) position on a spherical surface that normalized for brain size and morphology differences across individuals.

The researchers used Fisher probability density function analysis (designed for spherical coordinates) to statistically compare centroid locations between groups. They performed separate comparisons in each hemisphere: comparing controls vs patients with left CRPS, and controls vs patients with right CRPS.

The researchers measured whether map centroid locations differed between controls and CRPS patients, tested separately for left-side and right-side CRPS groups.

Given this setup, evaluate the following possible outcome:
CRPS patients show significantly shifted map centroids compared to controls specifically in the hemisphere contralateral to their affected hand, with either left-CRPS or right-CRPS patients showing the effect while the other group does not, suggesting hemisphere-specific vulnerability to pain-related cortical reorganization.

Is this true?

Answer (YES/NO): NO